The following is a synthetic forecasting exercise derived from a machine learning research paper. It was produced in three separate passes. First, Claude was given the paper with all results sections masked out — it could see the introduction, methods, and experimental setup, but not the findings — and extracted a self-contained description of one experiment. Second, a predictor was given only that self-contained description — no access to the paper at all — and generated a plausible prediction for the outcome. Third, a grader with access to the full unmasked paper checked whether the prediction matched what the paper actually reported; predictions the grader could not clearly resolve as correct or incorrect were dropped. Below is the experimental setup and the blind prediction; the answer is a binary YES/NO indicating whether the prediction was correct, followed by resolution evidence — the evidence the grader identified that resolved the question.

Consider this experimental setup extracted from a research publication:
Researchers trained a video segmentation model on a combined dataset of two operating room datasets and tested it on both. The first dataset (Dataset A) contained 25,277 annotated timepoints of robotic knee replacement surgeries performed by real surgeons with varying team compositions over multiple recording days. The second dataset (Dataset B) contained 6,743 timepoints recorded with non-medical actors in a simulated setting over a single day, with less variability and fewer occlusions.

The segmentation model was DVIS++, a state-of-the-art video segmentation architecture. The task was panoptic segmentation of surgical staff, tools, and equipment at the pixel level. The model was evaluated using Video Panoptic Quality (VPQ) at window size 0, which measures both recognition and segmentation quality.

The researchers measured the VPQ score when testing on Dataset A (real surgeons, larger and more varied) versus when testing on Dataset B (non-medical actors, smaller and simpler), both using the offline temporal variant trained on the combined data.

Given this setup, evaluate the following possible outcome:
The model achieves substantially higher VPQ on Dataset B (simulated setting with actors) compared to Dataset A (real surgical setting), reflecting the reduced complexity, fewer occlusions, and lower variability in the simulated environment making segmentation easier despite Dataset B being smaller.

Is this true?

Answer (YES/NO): YES